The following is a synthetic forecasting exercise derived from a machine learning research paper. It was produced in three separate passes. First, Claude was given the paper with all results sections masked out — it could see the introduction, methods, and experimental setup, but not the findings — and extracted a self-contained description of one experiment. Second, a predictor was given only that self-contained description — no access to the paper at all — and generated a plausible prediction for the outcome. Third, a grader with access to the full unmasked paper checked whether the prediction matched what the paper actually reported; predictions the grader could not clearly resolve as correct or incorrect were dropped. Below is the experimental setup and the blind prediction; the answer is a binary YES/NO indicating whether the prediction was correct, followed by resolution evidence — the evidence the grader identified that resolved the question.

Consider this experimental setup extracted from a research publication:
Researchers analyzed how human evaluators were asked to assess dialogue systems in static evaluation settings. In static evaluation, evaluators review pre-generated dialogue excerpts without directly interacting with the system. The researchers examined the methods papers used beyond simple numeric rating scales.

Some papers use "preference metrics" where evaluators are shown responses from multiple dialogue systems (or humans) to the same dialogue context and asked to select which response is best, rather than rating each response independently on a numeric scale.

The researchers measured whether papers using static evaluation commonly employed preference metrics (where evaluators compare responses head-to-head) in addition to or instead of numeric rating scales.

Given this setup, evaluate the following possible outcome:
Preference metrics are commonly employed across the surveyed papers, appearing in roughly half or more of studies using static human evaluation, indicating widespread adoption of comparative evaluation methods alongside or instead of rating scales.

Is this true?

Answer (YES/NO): NO